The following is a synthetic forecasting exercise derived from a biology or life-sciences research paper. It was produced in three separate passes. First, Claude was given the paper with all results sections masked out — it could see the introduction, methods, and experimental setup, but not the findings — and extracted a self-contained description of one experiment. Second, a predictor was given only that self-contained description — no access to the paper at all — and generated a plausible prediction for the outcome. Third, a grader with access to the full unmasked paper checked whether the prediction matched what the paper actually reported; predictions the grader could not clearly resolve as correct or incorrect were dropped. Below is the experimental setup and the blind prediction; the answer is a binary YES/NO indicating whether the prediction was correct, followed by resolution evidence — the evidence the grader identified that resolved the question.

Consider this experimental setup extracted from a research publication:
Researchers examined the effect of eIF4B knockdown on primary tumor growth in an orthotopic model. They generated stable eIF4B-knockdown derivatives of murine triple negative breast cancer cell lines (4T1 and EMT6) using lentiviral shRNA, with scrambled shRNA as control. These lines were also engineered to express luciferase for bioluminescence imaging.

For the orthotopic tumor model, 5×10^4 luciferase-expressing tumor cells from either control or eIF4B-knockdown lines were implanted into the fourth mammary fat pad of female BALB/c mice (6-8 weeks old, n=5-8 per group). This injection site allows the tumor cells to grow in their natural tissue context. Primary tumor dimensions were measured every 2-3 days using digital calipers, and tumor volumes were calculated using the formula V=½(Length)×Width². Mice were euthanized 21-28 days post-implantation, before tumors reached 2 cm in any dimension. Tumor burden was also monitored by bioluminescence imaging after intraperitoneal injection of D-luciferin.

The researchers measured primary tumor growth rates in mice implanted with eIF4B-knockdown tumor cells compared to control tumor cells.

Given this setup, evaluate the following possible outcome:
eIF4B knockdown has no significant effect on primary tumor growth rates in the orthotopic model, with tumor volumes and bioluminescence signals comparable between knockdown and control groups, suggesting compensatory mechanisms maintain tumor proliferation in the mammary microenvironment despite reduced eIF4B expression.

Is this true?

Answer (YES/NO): NO